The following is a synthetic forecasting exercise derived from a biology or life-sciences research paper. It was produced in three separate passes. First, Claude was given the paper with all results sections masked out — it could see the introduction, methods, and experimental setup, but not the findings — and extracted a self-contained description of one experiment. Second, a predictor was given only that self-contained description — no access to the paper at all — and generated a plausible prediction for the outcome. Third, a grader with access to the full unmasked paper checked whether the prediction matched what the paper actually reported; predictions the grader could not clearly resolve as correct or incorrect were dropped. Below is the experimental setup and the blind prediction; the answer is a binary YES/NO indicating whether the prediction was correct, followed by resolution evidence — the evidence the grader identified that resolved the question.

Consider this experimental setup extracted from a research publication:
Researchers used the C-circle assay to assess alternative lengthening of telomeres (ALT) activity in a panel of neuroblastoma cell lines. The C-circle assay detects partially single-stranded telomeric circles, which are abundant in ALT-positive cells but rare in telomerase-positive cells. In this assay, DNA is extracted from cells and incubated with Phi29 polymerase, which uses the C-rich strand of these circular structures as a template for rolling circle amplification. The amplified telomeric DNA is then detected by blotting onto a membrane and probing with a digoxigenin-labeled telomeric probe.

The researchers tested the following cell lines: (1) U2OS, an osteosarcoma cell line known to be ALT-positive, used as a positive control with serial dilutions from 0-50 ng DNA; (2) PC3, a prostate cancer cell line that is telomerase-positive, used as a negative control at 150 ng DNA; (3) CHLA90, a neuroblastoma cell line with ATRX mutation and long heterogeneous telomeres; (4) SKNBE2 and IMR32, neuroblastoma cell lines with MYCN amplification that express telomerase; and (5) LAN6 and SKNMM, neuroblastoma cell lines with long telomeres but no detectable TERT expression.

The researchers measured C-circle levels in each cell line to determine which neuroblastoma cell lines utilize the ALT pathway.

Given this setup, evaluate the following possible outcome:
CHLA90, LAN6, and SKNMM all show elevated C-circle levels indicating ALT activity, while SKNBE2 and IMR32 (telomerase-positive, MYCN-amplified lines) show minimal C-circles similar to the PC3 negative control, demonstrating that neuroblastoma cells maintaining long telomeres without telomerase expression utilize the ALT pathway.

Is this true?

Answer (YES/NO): NO